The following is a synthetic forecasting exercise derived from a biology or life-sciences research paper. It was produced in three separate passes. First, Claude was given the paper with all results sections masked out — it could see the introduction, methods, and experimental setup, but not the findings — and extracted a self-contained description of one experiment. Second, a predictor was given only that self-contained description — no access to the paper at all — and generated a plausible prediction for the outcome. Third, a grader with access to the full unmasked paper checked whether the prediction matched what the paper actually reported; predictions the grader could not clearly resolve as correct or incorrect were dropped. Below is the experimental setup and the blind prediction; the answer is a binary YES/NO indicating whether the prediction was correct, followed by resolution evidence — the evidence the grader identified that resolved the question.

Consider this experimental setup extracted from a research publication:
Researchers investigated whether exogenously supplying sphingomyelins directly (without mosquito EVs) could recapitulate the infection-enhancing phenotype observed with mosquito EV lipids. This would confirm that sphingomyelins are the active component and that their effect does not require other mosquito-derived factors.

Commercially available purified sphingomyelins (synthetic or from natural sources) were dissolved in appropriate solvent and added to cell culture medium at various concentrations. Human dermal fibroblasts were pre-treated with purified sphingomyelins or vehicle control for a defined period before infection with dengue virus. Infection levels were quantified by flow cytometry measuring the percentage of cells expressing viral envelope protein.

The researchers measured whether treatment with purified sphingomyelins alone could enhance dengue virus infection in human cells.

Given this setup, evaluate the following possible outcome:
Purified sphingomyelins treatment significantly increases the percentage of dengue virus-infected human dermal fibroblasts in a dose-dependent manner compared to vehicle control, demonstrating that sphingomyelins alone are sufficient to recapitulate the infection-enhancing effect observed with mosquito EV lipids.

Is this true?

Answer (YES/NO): NO